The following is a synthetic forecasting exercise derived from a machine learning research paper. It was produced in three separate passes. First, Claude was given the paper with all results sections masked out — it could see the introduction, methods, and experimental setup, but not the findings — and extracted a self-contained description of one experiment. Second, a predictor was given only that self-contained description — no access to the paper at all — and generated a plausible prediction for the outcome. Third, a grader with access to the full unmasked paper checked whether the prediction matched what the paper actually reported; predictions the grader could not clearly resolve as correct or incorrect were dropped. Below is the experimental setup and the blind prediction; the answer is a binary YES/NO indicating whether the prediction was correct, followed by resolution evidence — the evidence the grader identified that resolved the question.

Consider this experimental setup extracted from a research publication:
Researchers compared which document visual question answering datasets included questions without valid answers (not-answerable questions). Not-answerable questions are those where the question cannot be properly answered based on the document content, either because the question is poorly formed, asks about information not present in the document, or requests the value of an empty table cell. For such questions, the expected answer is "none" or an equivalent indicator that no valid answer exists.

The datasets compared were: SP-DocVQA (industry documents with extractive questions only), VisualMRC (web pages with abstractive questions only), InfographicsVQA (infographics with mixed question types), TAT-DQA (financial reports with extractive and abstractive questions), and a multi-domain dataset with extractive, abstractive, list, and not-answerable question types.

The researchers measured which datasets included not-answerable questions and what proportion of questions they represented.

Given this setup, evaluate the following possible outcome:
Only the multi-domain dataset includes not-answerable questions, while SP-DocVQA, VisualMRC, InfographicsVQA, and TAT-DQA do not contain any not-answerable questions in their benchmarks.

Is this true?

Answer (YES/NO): YES